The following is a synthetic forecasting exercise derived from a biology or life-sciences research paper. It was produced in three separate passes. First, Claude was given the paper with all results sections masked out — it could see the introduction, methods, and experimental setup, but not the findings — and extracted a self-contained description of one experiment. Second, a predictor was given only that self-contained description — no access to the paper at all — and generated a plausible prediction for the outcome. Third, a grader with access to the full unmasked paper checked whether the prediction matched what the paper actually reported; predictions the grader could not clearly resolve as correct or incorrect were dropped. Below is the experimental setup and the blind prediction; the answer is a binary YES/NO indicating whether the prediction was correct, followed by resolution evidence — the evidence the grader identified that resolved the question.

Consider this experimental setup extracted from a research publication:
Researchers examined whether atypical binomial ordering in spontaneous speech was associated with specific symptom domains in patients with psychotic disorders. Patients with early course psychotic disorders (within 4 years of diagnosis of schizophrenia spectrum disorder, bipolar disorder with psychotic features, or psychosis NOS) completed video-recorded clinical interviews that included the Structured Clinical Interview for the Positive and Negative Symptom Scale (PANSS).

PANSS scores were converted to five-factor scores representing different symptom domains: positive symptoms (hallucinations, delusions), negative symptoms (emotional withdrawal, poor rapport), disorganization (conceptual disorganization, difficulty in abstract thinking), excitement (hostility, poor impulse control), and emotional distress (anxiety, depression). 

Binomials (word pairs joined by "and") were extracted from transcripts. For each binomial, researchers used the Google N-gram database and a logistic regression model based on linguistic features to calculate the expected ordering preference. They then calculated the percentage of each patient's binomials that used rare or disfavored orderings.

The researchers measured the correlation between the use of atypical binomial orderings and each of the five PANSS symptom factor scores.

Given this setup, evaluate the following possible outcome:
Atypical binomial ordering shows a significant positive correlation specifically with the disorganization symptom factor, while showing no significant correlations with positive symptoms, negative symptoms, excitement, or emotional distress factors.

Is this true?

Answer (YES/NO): YES